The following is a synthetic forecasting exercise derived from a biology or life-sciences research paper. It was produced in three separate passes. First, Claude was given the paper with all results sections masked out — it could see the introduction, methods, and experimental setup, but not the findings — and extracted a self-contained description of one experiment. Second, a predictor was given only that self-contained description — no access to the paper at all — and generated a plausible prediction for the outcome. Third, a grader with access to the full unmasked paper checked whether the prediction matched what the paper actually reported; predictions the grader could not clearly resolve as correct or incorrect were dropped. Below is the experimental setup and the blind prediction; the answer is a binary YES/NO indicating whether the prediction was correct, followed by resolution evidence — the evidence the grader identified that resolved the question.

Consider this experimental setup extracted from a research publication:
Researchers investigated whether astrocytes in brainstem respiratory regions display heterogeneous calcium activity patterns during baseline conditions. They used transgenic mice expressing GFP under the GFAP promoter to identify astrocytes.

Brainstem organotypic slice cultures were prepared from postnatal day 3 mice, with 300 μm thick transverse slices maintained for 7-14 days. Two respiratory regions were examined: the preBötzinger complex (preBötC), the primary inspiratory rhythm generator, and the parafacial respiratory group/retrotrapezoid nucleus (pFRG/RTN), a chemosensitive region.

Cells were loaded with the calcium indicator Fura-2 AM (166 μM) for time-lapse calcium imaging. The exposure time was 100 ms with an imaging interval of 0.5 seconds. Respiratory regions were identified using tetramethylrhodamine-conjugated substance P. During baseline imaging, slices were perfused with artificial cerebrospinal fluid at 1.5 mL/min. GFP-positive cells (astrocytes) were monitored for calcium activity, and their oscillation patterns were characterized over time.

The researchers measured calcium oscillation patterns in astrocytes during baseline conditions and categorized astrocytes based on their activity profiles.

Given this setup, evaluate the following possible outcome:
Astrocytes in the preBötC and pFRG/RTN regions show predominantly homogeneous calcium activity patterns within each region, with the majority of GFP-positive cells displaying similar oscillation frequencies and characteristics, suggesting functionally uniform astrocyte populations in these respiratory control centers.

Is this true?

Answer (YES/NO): NO